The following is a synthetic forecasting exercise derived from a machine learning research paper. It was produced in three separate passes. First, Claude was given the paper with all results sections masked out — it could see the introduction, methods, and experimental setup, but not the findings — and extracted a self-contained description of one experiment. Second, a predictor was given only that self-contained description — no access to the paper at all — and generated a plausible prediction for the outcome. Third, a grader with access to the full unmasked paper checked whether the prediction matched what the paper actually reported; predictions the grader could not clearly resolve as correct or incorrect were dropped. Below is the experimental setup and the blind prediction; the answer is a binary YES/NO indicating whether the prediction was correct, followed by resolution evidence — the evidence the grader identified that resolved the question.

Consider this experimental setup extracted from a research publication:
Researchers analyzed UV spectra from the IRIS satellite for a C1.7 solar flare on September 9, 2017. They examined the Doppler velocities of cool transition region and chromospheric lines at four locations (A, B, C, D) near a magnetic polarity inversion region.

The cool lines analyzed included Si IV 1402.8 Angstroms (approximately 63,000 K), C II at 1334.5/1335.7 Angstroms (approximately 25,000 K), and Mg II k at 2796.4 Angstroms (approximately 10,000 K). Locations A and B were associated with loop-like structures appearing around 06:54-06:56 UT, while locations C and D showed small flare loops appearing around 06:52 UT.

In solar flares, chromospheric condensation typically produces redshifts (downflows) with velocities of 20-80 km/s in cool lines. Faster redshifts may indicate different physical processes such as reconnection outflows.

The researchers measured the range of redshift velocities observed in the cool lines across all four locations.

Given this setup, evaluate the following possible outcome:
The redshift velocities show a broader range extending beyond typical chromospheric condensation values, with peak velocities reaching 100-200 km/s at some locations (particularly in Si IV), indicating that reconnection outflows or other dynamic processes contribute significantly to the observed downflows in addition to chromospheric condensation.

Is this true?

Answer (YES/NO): YES